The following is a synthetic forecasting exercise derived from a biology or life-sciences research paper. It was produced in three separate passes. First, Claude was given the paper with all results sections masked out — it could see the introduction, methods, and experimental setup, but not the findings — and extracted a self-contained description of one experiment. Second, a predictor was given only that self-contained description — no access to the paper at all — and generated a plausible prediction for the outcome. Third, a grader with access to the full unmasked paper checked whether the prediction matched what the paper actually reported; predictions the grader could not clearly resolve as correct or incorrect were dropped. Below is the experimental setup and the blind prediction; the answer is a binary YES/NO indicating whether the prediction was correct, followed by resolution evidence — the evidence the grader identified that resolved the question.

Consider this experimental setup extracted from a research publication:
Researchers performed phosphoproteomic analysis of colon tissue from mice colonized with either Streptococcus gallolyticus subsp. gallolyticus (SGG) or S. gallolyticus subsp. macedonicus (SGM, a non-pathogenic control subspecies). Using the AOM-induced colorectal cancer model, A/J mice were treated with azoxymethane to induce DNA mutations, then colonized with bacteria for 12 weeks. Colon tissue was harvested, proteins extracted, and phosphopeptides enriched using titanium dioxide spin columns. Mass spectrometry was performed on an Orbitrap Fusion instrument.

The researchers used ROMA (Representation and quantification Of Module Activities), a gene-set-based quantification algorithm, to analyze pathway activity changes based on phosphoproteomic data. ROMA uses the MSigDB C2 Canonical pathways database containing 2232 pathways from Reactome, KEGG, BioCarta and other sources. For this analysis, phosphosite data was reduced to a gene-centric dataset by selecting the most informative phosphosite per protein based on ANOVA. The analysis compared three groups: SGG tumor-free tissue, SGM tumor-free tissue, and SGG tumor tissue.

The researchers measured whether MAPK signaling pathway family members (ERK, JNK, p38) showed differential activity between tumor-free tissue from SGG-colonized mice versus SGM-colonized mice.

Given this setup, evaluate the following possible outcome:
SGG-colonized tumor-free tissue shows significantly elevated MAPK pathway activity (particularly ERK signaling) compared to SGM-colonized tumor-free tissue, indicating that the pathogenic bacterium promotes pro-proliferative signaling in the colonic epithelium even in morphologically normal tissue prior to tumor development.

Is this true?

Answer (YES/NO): YES